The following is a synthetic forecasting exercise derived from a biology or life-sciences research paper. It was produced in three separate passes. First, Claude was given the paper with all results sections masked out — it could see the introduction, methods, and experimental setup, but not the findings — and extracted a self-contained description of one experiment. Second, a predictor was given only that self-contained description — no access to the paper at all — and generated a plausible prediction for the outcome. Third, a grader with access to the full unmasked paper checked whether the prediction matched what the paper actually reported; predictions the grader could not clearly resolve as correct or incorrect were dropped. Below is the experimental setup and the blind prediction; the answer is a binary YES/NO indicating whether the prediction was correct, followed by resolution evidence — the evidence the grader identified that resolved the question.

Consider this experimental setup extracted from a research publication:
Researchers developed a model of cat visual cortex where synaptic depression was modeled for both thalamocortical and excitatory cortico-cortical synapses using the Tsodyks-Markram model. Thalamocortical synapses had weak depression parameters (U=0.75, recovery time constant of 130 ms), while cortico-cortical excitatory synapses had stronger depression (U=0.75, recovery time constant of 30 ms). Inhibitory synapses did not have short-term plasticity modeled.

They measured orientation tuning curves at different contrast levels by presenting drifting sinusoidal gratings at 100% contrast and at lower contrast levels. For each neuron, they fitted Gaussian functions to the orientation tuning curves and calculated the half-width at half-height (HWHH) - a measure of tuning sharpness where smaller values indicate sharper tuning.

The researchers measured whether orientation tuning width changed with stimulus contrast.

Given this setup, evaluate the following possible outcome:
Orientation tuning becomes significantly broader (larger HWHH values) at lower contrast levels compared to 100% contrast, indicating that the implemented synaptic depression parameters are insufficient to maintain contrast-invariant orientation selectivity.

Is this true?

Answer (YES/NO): NO